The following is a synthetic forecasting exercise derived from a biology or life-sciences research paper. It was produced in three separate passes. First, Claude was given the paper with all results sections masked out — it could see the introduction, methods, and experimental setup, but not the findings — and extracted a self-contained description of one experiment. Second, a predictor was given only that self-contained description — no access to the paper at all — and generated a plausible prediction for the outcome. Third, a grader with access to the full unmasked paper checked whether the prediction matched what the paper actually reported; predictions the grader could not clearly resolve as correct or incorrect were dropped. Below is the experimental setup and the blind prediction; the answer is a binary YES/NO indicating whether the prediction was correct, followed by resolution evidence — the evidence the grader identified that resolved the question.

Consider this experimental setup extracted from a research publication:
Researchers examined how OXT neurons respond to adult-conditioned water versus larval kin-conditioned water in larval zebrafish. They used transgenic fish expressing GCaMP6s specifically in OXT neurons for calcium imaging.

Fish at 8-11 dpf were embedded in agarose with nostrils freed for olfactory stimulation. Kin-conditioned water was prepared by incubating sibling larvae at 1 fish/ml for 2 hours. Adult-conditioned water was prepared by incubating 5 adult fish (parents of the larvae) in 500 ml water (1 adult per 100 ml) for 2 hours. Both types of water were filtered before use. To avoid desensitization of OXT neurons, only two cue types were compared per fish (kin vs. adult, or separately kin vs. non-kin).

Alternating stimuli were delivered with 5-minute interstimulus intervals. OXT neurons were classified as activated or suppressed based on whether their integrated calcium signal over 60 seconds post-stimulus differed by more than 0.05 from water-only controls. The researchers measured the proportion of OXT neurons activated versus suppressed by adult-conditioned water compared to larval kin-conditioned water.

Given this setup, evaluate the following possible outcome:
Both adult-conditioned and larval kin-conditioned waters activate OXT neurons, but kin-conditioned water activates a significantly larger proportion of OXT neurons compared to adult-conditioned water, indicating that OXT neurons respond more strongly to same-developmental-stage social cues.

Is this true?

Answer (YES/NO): NO